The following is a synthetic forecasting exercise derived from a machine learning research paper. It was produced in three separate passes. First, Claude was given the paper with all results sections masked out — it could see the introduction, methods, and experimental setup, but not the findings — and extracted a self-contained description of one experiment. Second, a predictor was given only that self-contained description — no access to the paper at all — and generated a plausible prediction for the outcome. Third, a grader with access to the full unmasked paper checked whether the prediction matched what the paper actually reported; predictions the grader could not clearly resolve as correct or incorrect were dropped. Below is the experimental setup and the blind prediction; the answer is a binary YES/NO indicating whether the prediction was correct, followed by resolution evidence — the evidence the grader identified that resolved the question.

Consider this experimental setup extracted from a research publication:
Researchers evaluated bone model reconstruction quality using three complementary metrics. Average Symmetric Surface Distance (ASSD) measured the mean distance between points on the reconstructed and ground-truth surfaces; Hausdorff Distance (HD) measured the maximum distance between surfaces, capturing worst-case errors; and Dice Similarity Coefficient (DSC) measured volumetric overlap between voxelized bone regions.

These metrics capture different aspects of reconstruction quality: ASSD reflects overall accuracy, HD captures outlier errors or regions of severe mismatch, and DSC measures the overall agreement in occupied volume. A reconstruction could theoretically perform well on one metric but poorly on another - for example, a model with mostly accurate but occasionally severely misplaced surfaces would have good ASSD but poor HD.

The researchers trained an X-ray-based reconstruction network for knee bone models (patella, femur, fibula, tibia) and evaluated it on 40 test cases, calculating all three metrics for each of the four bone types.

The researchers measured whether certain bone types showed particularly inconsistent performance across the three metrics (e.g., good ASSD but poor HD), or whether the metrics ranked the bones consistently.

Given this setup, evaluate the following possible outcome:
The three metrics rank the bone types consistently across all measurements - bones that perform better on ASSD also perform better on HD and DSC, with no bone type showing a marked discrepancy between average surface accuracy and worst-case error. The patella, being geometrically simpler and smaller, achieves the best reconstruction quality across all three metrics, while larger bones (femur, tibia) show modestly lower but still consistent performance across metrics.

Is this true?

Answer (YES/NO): NO